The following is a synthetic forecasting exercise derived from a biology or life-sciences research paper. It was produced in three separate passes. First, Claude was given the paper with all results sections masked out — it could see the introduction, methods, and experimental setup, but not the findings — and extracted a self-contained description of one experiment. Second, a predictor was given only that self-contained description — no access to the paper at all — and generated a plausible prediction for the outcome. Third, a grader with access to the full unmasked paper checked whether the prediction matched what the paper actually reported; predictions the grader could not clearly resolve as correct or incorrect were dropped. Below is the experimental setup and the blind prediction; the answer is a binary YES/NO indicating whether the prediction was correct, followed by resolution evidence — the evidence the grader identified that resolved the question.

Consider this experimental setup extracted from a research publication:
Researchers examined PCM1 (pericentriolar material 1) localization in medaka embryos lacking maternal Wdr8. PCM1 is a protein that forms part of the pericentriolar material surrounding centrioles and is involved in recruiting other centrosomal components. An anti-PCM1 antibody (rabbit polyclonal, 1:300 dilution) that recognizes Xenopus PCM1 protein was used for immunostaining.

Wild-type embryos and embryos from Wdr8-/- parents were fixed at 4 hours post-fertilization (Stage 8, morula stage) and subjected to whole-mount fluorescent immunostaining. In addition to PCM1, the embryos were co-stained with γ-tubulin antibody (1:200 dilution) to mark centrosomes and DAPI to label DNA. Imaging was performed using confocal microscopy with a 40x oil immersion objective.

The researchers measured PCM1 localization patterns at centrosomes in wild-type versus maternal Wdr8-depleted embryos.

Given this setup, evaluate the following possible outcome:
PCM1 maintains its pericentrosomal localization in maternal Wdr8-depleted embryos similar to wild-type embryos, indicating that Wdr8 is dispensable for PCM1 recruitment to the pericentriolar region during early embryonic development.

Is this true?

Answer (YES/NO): NO